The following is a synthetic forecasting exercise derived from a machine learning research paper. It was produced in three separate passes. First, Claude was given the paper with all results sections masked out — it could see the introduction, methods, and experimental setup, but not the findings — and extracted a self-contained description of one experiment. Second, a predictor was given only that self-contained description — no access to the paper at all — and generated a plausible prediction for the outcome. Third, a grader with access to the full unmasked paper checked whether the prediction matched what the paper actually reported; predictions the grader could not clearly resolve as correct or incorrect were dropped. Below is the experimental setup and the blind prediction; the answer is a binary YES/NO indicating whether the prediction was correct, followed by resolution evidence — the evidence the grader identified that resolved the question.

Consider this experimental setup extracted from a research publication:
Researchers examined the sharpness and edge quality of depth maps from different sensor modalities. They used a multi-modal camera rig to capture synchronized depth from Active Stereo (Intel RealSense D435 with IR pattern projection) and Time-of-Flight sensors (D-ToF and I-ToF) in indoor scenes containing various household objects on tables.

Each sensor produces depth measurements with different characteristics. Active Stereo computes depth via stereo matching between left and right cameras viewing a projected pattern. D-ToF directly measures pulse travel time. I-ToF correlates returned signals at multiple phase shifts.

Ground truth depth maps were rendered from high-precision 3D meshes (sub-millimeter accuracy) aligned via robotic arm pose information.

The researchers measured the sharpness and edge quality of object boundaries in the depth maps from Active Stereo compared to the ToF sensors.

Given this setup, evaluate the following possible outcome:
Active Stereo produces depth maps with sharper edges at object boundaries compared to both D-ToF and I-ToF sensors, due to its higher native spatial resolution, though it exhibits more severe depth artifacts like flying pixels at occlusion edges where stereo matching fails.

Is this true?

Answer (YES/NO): NO